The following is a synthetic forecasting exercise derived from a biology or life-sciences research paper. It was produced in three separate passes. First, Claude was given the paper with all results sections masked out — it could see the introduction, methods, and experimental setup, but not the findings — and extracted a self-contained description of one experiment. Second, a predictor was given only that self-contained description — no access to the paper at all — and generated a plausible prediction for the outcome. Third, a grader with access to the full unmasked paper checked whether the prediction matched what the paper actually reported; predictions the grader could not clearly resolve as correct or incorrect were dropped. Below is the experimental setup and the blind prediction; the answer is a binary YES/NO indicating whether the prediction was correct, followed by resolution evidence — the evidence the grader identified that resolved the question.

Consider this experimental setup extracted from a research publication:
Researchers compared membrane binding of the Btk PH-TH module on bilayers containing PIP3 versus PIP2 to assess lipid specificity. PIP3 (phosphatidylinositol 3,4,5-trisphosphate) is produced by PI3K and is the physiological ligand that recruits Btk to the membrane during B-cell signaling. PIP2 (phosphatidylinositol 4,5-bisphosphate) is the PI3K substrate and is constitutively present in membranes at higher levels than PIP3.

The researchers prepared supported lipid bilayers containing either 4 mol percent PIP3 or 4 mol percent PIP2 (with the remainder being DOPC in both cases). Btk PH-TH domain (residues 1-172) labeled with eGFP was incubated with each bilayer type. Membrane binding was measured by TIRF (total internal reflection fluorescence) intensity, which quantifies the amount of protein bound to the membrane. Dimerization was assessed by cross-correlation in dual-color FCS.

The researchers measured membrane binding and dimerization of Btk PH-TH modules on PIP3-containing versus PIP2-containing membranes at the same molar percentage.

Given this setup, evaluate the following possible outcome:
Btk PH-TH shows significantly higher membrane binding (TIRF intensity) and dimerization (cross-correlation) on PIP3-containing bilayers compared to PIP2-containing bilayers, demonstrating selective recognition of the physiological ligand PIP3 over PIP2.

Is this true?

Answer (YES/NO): YES